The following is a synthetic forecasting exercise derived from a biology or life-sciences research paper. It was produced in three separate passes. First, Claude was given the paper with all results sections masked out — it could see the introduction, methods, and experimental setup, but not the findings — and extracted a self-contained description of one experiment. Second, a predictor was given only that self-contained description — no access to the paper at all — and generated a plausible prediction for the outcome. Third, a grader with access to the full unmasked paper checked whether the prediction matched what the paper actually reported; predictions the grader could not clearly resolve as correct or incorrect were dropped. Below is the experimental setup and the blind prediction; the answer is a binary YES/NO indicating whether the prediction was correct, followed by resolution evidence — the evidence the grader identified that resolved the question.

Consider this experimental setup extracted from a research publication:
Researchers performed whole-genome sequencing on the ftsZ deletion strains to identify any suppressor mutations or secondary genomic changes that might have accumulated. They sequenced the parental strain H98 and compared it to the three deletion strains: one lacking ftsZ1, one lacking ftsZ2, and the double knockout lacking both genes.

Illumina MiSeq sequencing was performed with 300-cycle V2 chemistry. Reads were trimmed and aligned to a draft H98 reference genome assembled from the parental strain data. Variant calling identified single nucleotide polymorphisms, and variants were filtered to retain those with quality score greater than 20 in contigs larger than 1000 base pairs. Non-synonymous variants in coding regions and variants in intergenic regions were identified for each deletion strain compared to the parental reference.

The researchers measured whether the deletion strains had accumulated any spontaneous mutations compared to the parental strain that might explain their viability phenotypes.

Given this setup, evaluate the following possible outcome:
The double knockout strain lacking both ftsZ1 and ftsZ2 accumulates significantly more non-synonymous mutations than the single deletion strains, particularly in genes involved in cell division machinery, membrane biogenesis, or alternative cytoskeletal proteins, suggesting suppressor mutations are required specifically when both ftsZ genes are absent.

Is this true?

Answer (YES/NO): NO